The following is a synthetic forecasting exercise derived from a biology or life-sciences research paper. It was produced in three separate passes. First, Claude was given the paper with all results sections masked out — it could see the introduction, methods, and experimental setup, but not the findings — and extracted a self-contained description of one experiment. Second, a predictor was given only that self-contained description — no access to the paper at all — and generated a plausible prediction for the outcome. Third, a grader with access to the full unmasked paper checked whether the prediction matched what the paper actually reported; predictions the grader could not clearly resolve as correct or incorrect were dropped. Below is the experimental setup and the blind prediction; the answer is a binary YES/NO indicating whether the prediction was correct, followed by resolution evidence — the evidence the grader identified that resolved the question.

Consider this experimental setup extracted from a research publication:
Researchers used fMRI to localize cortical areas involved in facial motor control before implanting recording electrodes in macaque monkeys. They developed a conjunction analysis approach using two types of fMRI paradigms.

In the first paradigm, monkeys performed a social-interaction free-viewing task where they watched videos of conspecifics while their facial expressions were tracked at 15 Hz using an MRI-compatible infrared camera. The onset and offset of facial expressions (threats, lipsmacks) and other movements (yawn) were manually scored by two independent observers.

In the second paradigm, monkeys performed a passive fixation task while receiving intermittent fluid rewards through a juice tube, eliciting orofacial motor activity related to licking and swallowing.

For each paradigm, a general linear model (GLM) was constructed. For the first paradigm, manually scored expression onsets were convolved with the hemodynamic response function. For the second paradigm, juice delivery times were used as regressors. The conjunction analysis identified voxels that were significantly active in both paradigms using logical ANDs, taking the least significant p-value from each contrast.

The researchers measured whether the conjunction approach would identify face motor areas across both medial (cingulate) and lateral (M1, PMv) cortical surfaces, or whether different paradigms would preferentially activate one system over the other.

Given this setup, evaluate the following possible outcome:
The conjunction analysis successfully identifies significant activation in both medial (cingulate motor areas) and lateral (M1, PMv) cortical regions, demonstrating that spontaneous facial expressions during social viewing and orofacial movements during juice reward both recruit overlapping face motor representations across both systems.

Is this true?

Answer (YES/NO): YES